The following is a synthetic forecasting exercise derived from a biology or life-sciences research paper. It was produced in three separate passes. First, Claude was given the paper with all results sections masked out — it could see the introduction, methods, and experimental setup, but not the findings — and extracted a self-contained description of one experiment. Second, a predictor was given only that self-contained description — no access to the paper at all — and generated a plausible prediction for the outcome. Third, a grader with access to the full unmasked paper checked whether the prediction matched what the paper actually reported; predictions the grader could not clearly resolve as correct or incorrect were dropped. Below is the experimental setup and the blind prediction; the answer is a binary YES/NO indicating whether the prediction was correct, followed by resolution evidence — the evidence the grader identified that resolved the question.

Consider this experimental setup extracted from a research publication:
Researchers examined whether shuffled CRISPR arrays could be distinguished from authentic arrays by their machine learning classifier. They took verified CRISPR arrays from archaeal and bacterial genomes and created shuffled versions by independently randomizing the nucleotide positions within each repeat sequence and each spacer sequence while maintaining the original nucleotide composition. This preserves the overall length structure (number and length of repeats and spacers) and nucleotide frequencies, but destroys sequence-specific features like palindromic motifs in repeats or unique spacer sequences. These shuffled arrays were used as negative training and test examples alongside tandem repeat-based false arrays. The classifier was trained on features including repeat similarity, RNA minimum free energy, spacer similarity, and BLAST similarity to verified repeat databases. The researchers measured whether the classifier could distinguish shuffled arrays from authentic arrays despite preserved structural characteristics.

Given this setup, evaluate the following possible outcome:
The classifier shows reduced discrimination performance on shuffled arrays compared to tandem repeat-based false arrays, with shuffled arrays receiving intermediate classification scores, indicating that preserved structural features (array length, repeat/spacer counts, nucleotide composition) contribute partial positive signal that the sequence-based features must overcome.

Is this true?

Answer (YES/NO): NO